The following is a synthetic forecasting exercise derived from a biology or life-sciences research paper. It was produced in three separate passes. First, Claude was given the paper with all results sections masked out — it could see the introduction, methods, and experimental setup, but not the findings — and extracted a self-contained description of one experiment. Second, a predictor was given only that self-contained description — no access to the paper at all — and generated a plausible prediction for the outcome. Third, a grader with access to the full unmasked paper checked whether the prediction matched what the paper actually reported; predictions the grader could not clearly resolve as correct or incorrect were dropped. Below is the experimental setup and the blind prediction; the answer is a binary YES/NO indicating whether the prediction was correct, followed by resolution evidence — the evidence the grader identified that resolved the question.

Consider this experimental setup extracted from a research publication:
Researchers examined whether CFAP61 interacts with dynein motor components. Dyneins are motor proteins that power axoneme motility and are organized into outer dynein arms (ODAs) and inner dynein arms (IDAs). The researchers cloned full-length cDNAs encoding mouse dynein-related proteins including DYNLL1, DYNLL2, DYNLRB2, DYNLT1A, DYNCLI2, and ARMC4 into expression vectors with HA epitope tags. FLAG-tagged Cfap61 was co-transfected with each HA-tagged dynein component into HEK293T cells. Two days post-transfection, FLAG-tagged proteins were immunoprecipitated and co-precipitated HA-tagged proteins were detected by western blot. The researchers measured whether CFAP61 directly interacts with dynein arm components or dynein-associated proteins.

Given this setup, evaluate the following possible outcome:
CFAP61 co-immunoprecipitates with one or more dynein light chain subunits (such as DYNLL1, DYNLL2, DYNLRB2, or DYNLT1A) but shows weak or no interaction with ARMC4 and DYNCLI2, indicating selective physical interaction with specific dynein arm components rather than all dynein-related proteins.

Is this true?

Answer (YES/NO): NO